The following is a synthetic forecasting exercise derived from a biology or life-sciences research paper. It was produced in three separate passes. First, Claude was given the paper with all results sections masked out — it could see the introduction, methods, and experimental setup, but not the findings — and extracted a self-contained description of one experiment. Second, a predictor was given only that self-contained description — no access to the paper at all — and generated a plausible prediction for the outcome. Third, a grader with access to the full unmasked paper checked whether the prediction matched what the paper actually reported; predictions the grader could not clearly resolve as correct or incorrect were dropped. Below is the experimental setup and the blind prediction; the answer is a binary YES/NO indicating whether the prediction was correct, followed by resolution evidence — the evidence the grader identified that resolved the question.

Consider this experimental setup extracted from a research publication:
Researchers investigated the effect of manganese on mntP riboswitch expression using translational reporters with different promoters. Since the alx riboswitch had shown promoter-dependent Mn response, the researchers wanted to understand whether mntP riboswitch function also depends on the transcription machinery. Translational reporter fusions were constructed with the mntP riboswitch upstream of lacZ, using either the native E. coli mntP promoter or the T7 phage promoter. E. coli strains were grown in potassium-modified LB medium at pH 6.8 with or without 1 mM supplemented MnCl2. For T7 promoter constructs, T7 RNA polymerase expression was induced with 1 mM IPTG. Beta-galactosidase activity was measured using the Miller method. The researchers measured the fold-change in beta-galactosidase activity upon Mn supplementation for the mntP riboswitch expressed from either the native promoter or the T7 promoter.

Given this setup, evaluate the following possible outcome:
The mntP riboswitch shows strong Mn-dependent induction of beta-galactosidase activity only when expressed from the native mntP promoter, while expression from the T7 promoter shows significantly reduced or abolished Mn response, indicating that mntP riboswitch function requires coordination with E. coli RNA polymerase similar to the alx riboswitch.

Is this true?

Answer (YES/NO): YES